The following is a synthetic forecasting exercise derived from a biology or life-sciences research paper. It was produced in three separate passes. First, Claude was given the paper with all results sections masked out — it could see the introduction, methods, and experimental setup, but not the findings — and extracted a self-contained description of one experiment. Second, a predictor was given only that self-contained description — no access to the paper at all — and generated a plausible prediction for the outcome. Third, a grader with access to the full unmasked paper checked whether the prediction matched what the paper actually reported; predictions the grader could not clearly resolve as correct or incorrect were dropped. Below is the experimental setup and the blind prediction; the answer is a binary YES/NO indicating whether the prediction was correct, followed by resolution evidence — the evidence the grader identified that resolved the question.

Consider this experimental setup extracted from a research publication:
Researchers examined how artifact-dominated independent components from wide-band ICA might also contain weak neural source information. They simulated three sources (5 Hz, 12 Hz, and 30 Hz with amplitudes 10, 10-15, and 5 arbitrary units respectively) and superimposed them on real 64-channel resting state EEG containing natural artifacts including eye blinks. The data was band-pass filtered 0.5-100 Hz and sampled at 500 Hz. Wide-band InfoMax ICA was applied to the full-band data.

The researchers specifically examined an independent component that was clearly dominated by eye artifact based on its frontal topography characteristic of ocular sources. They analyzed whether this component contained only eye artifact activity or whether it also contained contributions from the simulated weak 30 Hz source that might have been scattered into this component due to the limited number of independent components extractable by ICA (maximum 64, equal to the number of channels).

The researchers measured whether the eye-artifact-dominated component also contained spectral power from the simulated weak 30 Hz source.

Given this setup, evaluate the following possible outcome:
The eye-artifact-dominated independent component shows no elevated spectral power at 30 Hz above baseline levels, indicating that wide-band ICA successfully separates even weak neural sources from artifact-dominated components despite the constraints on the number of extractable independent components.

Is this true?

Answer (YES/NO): NO